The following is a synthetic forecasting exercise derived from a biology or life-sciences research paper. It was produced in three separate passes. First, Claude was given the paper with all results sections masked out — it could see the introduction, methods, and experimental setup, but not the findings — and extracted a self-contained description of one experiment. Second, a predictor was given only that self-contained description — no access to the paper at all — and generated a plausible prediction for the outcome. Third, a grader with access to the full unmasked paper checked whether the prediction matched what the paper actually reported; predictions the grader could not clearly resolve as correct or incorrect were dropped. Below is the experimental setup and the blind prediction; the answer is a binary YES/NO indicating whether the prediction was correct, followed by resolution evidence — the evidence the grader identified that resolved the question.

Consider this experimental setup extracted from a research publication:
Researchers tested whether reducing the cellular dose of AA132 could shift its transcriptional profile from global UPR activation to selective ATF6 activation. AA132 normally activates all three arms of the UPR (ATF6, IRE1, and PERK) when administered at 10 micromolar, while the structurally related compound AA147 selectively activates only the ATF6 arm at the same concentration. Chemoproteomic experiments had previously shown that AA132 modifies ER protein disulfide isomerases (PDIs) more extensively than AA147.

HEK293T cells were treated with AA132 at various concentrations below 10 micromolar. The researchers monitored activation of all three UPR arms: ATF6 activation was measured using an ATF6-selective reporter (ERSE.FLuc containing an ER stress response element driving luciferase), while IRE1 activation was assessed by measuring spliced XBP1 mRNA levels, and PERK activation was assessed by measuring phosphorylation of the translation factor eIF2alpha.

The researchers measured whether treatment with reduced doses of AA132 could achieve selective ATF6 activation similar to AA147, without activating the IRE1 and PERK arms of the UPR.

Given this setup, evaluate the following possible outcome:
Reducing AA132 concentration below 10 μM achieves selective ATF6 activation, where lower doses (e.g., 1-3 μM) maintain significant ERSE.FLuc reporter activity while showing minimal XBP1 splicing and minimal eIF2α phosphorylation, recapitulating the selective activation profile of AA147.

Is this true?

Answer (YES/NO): NO